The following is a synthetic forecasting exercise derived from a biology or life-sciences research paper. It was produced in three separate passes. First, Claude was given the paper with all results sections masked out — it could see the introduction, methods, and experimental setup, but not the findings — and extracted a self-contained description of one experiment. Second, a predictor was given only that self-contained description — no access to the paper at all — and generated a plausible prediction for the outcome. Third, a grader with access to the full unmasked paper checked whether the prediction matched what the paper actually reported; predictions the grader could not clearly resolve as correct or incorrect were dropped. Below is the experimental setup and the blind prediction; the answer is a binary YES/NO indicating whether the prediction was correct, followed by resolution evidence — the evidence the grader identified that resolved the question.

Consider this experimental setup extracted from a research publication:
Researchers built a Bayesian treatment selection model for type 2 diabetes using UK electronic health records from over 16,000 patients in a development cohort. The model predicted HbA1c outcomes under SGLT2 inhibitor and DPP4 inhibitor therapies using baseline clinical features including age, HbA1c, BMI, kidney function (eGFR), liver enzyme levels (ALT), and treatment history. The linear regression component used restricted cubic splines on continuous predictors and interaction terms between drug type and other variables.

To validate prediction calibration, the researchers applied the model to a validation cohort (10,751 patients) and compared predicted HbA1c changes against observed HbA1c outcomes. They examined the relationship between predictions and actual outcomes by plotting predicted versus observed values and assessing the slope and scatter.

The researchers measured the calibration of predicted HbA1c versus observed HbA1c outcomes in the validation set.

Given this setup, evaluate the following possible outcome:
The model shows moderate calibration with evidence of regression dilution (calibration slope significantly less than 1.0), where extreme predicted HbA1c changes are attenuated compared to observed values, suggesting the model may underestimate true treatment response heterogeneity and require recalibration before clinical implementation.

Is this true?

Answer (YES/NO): NO